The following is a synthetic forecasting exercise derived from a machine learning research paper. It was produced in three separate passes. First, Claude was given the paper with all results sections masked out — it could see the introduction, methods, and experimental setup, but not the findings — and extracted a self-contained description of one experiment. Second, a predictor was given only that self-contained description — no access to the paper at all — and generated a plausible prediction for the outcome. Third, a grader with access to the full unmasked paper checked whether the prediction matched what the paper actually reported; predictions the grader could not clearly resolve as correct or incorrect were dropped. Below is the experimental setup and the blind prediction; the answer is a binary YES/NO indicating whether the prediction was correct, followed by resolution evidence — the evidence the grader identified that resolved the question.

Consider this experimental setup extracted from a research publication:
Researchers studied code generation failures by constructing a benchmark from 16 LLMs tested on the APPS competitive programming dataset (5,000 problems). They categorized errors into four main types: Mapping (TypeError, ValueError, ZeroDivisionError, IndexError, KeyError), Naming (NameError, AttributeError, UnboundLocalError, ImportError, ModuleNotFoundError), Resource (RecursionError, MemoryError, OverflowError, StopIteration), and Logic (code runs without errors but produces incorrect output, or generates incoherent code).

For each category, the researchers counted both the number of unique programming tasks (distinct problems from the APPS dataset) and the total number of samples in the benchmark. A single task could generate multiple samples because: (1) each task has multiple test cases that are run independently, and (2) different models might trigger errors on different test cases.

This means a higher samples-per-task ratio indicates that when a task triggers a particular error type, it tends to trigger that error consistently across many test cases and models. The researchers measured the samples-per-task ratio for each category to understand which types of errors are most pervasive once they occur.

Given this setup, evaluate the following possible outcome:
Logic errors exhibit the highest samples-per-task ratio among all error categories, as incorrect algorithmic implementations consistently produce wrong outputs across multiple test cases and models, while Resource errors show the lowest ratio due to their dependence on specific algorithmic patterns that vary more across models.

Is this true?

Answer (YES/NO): NO